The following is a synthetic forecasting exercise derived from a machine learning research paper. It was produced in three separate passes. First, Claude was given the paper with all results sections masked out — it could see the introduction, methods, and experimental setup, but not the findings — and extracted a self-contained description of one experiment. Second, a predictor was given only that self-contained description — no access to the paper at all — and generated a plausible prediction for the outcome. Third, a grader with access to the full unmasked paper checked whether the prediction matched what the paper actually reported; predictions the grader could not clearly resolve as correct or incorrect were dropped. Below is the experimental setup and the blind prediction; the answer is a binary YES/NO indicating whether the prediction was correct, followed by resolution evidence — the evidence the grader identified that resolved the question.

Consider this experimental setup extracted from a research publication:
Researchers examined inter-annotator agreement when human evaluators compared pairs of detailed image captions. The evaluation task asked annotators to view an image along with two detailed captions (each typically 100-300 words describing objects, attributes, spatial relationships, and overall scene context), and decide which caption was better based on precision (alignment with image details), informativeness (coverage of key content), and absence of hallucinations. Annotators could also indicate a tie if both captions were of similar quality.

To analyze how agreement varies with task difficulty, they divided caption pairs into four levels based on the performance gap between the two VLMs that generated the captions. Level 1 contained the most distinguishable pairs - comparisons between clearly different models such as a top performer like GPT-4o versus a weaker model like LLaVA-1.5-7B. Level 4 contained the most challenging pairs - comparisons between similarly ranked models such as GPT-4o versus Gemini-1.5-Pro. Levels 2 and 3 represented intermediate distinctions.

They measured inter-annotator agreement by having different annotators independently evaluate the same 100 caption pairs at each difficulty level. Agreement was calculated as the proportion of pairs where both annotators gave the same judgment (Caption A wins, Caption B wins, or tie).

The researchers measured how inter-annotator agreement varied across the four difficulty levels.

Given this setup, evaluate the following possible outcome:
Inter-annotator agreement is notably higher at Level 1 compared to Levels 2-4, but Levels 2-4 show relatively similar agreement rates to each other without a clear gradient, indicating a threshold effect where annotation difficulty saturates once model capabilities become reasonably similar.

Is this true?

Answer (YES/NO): YES